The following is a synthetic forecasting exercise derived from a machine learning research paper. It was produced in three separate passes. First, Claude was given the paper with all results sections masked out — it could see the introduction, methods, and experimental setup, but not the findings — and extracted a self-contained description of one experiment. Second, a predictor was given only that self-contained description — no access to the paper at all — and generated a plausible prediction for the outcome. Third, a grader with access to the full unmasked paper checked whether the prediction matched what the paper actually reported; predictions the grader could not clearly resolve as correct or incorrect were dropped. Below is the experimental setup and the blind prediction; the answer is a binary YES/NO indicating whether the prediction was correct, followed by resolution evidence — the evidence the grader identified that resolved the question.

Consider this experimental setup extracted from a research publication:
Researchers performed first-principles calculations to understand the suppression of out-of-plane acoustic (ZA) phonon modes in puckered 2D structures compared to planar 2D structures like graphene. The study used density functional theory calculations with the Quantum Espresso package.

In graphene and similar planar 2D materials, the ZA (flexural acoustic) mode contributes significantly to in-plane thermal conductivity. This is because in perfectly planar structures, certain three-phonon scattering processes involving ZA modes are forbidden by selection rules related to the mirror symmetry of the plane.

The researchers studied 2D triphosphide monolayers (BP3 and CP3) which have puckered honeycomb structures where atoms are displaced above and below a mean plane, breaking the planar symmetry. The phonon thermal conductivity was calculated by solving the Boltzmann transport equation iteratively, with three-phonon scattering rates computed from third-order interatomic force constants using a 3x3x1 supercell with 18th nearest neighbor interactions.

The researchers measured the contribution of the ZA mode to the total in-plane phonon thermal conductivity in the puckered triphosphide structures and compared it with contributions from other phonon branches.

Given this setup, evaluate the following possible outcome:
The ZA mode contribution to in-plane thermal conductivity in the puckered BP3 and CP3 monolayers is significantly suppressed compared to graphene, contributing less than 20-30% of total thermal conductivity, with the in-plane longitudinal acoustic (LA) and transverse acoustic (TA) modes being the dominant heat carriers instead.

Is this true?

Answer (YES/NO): NO